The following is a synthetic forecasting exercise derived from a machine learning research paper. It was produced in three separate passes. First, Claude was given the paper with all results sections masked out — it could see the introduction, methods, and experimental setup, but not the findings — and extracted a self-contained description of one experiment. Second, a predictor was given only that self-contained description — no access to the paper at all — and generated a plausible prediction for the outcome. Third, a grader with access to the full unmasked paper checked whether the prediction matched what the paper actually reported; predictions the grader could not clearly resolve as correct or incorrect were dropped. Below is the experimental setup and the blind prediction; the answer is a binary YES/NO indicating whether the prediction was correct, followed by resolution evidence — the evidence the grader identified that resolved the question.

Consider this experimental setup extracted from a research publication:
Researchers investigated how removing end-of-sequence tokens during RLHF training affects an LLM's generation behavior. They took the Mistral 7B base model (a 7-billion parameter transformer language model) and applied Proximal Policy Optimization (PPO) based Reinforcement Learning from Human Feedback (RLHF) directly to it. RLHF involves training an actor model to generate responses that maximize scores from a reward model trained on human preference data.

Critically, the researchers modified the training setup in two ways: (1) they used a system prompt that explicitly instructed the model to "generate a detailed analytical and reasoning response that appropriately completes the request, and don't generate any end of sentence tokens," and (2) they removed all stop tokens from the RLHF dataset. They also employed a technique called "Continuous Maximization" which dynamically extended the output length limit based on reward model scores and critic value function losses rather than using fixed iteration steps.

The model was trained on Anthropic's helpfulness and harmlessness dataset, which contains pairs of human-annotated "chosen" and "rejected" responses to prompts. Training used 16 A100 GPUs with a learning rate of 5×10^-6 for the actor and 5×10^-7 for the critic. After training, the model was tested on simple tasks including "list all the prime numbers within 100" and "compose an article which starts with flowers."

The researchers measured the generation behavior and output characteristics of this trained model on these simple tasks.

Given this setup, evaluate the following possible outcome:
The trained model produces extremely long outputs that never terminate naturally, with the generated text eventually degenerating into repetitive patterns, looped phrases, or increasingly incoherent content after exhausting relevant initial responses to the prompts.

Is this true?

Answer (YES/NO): YES